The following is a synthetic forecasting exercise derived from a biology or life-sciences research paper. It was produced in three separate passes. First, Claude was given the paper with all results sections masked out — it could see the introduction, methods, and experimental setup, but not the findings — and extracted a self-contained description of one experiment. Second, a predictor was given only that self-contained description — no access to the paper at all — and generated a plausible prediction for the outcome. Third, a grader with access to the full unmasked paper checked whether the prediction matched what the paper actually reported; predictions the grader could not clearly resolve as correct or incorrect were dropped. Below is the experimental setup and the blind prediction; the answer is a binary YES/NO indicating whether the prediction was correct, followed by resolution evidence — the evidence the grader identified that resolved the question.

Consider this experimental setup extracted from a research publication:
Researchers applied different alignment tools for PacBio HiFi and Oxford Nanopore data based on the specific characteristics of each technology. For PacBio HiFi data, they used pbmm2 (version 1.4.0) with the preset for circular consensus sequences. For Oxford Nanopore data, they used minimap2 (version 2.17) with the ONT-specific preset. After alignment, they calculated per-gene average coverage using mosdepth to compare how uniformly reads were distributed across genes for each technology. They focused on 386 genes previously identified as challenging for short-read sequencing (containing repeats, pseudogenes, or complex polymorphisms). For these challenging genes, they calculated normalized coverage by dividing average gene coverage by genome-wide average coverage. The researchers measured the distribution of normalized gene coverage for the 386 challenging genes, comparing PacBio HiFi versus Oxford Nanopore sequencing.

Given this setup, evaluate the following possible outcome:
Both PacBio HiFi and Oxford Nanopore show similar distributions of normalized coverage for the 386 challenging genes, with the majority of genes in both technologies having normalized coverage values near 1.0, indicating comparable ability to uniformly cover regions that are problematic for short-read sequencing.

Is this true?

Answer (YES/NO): NO